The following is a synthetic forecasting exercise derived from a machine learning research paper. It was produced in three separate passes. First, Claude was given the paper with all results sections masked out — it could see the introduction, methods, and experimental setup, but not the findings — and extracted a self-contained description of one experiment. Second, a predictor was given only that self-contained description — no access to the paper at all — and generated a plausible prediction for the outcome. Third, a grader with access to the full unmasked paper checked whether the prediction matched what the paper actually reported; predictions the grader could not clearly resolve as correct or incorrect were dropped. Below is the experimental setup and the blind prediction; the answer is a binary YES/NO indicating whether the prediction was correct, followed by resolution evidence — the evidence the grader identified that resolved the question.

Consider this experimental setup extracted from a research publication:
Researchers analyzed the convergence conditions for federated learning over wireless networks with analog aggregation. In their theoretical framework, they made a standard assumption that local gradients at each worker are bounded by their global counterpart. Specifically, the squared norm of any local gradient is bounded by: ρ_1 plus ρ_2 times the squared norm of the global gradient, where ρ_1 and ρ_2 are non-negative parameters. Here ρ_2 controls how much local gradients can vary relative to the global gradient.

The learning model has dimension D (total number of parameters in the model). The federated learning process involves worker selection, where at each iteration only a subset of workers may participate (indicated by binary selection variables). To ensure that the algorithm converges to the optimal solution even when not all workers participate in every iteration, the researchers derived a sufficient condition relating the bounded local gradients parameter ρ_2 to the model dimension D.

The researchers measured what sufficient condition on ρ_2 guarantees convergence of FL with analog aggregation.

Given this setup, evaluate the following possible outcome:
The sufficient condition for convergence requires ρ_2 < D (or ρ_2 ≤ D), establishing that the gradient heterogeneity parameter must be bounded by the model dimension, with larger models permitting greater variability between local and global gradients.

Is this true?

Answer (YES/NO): NO